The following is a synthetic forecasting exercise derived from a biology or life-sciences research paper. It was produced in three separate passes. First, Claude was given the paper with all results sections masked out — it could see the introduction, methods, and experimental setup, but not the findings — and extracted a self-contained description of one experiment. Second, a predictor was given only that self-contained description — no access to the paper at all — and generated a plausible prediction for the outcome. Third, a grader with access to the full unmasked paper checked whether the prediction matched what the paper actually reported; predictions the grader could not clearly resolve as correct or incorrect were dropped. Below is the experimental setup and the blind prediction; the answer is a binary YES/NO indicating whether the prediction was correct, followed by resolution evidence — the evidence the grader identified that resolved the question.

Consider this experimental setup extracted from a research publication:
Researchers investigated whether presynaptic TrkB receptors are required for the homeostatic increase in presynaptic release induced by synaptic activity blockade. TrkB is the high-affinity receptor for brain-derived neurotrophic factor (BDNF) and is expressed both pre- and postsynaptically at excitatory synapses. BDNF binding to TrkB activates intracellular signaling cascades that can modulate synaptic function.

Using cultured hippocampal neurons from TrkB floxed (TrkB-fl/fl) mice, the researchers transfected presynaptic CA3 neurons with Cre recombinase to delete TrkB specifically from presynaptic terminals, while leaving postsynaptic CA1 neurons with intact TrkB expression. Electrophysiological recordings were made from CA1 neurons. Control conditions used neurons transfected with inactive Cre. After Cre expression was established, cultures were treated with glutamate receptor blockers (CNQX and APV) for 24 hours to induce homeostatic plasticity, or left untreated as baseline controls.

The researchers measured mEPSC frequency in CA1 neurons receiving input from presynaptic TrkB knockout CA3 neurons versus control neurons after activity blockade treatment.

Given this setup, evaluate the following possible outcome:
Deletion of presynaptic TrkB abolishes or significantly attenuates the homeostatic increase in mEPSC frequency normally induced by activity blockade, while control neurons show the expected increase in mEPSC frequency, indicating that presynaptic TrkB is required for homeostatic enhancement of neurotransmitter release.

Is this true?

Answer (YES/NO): YES